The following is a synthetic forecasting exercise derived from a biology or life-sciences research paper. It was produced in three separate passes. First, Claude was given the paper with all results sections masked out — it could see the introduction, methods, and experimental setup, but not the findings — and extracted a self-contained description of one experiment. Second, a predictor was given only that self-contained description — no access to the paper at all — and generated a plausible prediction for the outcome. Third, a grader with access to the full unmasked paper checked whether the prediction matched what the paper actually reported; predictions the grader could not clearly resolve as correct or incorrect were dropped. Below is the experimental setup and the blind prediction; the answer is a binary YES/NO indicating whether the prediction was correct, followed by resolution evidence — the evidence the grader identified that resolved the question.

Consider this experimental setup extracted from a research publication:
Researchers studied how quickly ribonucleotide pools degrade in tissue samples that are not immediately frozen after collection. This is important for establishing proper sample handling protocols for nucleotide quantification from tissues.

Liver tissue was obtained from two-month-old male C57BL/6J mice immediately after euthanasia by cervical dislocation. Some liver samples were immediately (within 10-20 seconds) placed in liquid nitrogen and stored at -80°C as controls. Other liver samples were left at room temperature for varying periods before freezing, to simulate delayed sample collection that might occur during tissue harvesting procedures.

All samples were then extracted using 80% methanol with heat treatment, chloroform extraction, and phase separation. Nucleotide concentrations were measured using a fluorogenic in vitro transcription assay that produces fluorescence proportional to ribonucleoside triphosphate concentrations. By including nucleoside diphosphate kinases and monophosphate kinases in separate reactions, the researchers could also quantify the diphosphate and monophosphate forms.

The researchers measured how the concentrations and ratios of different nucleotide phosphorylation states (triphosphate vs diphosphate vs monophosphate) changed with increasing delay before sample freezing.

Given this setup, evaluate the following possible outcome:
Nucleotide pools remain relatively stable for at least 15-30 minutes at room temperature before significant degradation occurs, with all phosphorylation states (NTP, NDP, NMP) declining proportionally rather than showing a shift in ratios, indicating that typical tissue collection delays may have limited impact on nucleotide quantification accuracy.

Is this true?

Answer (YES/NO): NO